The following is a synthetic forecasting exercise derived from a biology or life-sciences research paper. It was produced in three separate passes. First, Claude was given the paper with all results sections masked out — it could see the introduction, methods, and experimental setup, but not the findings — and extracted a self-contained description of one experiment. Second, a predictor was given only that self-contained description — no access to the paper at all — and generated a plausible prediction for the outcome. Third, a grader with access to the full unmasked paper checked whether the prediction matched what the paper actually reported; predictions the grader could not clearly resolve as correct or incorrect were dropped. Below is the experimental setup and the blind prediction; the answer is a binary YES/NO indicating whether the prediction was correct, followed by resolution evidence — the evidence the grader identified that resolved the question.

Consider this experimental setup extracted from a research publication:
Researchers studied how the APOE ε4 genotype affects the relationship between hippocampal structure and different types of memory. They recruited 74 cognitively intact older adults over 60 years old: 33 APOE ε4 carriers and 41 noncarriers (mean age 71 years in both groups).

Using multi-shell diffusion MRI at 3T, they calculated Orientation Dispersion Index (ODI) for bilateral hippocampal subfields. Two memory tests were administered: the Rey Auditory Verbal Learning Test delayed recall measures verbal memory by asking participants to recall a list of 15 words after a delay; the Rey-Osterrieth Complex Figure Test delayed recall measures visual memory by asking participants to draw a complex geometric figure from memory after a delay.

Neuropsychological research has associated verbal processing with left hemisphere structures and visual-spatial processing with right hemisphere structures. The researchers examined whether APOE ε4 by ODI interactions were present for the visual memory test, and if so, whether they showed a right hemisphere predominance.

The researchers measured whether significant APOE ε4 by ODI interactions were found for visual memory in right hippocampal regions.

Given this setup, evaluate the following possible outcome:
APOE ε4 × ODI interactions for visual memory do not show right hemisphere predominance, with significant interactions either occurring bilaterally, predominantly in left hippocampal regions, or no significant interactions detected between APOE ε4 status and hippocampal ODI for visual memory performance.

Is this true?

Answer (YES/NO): YES